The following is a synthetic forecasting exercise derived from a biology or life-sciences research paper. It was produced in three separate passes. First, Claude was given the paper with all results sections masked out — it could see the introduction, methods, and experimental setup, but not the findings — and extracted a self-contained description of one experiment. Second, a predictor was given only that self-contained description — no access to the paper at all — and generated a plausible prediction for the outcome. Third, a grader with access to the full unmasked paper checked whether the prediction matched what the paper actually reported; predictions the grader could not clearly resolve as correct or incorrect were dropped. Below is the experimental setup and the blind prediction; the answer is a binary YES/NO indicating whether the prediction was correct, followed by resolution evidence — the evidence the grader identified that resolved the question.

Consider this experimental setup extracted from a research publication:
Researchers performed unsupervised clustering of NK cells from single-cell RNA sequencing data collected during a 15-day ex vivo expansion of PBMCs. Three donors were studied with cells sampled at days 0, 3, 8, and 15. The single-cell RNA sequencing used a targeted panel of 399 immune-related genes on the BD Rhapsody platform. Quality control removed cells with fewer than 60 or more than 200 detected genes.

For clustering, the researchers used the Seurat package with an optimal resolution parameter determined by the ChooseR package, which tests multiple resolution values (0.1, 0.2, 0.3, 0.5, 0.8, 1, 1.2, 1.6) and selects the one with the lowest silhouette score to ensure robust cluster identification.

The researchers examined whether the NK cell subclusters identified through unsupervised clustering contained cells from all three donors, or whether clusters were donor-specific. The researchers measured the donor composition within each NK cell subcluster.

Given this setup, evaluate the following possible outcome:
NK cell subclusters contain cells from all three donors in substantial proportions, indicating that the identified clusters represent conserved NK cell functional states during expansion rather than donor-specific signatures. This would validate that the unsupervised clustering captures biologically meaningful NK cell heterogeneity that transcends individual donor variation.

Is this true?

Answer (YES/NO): YES